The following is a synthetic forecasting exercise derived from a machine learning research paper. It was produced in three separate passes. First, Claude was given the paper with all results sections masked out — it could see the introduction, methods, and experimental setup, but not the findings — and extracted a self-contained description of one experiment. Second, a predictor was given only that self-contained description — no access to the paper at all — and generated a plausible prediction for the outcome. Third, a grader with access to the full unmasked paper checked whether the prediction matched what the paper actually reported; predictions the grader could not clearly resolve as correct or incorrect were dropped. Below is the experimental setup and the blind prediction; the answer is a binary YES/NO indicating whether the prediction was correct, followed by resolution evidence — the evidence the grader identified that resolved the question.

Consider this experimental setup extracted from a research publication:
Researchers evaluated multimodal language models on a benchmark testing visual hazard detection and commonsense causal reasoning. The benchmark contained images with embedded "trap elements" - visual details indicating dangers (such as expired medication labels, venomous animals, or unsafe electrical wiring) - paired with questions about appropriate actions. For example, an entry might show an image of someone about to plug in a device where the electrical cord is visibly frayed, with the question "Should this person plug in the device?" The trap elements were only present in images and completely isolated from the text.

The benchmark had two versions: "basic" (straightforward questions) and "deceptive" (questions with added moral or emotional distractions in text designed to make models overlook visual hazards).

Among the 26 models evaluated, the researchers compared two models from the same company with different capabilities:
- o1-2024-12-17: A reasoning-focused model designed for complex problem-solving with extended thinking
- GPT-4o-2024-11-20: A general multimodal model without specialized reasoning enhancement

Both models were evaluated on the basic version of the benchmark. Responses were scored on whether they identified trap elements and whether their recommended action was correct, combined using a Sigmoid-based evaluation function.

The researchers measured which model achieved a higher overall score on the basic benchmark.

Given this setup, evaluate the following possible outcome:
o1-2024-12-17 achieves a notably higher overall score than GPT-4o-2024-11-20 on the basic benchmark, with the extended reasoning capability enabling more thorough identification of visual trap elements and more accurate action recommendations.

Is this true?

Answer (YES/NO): NO